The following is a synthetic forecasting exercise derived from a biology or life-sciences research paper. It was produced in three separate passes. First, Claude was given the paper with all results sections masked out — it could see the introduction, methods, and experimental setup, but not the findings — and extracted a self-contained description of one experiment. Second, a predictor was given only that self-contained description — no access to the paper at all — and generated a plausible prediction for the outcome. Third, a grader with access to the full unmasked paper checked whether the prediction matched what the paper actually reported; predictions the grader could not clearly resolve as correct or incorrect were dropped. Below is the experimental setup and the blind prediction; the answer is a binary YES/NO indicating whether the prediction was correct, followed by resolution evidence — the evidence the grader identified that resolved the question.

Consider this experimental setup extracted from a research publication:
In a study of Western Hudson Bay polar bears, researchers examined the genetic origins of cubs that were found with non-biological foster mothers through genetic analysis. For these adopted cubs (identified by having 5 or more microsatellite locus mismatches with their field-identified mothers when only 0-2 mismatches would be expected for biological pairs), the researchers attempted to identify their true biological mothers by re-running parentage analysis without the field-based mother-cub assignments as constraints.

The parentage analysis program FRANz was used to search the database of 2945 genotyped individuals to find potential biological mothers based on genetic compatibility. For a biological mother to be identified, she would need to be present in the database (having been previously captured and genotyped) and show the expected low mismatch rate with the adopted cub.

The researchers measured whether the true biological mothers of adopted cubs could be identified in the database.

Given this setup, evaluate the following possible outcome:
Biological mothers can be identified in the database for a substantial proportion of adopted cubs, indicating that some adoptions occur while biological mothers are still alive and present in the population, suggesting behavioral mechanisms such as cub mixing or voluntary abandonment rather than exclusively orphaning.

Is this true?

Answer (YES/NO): YES